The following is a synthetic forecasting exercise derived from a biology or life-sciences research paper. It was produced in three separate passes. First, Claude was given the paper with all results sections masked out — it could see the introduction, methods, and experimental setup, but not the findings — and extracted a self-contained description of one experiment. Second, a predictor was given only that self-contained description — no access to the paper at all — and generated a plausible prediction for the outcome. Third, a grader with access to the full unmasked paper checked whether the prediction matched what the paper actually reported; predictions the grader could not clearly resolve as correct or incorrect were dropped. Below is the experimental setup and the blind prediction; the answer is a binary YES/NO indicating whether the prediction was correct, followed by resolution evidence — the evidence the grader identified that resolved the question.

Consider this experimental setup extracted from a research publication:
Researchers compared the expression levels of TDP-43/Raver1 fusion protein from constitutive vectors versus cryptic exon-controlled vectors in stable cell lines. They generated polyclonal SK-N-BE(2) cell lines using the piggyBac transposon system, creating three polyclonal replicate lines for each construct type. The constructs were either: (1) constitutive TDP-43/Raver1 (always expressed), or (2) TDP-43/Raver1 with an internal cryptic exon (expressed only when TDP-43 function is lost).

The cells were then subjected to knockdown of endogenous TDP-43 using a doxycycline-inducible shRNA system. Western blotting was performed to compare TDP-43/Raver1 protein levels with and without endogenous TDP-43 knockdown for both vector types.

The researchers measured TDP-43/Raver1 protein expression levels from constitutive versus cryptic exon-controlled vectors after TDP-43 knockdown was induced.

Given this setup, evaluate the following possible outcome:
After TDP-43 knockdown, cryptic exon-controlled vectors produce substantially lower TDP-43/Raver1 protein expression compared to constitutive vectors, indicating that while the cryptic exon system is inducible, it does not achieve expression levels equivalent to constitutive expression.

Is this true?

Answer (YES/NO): NO